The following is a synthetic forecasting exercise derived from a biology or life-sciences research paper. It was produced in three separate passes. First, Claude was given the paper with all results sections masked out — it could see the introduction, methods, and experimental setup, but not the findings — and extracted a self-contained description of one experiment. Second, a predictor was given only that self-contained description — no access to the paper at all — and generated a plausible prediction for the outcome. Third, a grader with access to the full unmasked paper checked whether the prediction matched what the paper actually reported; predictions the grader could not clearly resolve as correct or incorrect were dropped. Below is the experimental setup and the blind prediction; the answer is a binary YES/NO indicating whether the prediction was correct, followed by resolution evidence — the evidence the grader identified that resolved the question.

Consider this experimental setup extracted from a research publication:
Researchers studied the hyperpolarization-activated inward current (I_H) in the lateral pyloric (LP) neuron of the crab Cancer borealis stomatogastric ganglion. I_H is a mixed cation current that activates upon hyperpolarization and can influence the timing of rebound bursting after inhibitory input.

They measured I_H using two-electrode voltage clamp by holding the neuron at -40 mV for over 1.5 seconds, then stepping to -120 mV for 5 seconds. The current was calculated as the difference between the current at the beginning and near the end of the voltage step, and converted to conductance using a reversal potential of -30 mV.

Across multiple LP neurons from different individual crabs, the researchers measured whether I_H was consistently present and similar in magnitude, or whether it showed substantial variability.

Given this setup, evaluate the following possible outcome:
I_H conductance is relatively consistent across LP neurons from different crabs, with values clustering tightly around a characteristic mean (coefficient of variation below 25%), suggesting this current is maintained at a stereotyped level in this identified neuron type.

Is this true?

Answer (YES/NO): NO